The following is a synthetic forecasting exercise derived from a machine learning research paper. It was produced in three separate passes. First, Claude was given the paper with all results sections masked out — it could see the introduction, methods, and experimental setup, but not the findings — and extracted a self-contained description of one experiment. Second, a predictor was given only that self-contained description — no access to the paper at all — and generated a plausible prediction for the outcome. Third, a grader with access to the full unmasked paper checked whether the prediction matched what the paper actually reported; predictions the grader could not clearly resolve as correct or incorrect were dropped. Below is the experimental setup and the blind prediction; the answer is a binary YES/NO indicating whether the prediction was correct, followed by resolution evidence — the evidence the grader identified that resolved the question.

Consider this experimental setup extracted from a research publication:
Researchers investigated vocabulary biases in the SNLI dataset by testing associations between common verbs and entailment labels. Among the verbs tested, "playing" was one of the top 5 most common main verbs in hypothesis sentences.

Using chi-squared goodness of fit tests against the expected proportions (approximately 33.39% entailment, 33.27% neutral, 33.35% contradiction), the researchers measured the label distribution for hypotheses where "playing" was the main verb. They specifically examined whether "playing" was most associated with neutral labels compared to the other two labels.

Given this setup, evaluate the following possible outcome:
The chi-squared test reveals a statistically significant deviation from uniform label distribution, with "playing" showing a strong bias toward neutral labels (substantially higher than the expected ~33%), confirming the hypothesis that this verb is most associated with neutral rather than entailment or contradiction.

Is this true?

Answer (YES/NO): NO